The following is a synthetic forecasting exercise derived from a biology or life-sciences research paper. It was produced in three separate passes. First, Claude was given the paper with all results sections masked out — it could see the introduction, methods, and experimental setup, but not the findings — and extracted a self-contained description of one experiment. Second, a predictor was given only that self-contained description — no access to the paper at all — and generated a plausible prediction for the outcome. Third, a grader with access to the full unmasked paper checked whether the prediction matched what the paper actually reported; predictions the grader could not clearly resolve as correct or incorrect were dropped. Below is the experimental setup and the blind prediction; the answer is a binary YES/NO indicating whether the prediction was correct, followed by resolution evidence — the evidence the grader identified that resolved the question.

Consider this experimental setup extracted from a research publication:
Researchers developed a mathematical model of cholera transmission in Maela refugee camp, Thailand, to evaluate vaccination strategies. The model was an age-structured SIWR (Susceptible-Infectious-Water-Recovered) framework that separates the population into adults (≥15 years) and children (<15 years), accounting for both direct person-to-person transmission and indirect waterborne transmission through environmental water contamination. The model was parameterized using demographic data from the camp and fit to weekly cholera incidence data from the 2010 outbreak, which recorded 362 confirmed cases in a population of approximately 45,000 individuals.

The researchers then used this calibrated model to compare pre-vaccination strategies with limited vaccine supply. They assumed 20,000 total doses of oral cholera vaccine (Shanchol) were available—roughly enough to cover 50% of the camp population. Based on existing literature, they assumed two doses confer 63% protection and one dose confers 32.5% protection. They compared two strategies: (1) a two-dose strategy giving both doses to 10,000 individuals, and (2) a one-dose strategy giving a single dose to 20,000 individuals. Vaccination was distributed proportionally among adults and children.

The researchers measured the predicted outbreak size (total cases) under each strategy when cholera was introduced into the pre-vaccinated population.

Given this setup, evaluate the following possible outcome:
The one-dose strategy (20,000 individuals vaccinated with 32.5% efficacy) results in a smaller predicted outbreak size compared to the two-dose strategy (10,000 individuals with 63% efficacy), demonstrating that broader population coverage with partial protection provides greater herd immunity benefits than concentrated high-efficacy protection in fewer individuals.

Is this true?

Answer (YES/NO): NO